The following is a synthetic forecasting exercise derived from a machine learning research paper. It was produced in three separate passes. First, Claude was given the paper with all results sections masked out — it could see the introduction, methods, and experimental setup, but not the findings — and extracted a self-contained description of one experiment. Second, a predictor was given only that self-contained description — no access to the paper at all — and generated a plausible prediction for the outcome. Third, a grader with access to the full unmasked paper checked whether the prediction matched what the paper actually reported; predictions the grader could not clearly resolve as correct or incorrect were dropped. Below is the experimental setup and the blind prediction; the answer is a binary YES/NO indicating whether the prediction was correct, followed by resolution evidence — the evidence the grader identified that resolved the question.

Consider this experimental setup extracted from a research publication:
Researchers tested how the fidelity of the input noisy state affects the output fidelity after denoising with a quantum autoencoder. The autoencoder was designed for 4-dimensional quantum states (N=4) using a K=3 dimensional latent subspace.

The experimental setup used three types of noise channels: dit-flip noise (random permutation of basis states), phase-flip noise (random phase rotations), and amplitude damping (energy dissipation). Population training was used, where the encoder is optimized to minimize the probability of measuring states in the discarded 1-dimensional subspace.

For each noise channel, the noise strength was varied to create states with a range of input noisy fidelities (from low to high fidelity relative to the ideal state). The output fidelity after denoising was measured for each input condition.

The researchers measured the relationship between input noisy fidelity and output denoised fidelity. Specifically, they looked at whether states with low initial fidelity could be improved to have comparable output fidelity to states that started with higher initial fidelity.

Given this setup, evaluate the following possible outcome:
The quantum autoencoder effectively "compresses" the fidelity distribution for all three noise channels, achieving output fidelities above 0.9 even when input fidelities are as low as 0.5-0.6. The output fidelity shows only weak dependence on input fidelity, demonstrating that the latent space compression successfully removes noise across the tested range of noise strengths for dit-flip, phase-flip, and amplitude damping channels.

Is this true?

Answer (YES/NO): NO